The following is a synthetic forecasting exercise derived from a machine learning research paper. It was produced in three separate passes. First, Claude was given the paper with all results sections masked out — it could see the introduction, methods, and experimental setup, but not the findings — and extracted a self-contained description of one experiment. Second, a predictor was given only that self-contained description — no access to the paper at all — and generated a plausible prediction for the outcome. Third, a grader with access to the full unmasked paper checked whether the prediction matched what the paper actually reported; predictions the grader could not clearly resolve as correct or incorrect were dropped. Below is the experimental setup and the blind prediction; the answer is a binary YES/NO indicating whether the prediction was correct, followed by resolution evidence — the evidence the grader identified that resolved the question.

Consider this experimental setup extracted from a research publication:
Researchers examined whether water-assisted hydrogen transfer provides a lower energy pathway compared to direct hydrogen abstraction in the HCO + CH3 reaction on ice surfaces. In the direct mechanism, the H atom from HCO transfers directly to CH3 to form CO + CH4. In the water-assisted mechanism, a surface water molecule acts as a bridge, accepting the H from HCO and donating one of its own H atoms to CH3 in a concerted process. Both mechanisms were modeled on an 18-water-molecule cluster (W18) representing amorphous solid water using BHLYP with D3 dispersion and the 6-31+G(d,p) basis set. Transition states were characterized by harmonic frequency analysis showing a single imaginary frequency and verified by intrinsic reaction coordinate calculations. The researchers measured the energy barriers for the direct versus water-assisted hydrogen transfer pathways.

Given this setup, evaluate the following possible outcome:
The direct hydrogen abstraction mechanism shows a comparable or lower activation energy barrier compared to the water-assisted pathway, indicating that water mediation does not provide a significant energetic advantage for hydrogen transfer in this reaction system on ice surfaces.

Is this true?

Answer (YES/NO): YES